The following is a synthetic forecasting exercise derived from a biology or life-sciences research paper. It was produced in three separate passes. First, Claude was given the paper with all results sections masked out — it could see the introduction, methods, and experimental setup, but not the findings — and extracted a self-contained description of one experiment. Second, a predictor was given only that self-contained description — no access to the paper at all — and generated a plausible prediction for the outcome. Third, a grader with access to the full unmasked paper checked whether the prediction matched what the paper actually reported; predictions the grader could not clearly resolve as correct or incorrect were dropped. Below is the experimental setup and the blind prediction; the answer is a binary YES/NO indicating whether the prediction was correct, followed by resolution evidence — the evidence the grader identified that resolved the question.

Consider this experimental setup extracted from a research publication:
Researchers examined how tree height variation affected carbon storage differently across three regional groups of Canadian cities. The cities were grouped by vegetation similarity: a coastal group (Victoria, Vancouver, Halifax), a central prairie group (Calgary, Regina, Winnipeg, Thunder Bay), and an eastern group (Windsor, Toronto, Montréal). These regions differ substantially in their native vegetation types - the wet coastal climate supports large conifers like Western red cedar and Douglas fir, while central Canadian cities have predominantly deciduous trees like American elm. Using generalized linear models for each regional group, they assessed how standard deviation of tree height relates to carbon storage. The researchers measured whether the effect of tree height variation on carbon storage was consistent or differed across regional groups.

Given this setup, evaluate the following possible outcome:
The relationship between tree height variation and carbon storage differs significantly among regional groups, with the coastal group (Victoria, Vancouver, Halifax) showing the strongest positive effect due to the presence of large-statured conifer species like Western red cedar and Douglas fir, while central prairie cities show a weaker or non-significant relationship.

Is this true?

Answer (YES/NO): NO